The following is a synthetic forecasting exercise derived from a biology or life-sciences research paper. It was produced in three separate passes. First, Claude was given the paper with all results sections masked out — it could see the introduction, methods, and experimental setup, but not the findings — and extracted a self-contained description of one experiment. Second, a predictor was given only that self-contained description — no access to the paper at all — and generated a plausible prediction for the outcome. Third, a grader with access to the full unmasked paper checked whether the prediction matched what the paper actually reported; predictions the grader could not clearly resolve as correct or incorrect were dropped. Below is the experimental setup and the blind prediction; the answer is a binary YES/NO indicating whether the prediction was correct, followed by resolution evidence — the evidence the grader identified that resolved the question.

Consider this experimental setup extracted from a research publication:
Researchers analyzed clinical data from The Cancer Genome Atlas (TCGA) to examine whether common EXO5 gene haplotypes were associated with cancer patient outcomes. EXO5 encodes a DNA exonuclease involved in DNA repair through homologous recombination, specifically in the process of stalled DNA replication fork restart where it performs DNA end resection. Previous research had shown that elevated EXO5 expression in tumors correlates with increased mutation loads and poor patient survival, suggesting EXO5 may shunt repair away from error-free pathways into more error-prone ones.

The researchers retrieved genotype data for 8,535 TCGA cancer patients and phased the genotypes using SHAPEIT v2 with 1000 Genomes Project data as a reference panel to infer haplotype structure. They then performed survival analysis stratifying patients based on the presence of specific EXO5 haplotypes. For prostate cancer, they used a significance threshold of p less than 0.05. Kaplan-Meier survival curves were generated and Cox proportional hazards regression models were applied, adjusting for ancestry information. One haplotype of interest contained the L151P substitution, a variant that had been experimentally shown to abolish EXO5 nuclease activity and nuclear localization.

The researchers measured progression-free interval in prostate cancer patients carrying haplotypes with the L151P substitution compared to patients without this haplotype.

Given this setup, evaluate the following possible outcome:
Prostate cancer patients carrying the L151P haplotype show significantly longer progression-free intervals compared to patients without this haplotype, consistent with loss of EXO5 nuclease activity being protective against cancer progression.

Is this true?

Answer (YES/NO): NO